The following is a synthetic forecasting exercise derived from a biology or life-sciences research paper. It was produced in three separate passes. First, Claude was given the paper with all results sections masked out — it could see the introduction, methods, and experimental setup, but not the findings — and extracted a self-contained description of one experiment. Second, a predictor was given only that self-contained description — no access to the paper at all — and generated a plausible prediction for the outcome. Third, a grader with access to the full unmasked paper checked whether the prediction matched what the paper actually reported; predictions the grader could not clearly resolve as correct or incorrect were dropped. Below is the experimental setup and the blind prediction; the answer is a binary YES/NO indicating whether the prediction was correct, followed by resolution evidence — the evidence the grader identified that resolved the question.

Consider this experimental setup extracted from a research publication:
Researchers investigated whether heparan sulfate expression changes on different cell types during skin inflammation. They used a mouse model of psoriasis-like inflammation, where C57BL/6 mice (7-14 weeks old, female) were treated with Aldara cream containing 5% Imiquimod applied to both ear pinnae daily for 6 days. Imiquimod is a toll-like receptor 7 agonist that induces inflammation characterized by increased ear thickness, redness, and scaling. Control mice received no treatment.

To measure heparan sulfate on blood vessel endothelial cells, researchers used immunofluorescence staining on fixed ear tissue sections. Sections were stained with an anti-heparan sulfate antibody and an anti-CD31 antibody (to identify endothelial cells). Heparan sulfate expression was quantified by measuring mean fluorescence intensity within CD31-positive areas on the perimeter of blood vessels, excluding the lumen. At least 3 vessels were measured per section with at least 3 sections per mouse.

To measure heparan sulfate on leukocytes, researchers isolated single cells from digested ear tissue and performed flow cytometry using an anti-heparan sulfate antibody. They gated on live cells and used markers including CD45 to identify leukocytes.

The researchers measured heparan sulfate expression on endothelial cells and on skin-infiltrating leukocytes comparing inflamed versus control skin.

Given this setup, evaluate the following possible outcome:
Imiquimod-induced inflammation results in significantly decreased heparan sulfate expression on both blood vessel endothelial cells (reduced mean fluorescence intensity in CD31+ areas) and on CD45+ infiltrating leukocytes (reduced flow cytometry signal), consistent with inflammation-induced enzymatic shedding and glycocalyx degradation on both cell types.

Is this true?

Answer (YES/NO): NO